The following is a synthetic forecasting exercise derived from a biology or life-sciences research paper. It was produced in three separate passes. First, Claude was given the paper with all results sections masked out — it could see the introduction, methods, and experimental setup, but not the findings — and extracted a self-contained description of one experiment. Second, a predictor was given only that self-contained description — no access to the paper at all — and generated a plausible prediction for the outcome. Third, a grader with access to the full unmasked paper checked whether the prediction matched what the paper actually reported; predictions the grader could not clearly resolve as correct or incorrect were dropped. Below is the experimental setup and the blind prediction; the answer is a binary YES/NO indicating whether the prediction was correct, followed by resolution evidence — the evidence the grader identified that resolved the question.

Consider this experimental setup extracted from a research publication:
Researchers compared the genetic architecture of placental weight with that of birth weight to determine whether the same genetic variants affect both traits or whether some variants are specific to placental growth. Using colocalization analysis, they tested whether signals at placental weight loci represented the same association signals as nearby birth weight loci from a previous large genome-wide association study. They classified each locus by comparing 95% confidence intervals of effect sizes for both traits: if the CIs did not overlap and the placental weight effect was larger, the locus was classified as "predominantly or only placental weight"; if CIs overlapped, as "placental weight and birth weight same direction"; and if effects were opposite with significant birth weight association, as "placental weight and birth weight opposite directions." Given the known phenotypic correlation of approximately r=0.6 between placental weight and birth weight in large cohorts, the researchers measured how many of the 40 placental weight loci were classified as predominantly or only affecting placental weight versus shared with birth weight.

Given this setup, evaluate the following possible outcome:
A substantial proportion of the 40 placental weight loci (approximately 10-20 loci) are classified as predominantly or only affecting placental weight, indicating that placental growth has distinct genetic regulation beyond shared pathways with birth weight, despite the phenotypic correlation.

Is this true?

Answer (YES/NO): YES